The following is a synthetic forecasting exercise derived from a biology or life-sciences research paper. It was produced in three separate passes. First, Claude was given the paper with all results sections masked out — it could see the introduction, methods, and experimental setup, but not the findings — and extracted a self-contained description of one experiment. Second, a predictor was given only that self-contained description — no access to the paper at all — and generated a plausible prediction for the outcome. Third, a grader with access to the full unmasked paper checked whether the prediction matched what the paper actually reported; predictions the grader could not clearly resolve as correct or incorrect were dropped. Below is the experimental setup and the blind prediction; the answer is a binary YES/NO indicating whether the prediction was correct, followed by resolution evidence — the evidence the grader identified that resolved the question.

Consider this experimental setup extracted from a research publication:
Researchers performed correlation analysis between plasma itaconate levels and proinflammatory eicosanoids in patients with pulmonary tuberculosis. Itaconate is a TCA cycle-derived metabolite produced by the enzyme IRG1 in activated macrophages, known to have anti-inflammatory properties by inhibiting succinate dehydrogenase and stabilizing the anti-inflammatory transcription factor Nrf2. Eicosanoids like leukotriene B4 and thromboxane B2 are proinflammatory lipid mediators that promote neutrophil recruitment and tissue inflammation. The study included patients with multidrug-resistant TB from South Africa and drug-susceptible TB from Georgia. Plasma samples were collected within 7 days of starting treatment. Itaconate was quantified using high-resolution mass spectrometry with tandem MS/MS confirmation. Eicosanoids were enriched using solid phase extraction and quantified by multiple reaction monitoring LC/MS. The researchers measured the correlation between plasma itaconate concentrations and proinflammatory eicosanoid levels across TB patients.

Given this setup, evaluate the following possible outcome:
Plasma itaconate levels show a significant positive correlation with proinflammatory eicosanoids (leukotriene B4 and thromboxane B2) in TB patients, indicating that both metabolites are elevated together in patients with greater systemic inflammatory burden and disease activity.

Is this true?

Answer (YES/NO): NO